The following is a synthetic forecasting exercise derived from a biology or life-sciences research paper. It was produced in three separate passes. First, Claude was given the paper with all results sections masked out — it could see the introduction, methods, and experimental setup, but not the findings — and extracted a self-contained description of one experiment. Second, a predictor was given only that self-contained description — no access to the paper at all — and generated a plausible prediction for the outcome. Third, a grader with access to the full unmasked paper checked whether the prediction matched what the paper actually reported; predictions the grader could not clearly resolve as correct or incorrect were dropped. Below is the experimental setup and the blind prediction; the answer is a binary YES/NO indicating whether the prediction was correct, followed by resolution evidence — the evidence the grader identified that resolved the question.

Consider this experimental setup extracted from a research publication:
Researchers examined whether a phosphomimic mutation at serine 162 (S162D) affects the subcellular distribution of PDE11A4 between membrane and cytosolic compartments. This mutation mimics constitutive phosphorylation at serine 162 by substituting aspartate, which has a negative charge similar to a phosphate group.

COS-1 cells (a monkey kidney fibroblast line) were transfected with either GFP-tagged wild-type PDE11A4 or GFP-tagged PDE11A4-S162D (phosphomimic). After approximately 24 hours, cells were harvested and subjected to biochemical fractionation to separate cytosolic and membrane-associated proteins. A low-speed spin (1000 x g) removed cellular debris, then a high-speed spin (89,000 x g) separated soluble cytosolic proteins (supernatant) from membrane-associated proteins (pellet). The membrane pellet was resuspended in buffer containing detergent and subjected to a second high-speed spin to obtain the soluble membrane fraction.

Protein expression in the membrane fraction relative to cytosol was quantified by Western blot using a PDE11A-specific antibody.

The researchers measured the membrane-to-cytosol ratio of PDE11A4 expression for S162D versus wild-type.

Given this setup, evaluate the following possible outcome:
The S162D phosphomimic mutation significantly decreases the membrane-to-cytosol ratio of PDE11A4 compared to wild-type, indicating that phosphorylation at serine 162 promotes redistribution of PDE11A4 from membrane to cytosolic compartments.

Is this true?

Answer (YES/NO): YES